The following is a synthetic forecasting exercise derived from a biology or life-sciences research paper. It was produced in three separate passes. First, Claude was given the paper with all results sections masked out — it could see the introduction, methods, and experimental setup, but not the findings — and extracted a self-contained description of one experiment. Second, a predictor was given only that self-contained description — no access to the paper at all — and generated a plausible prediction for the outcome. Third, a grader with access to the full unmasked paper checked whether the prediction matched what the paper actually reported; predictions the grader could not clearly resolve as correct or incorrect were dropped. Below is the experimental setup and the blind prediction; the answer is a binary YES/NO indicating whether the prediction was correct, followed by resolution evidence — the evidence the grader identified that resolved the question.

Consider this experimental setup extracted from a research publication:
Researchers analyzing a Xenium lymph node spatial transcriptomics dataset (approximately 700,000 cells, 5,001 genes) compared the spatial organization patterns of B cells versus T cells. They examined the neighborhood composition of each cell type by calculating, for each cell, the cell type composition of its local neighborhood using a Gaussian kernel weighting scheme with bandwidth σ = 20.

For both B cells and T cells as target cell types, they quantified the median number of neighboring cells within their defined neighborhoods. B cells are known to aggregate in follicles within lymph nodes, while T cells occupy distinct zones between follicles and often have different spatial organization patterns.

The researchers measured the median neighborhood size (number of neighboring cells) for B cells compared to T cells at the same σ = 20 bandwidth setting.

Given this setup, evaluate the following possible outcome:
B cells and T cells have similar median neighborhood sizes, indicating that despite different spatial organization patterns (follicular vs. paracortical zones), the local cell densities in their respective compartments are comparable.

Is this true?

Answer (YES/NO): NO